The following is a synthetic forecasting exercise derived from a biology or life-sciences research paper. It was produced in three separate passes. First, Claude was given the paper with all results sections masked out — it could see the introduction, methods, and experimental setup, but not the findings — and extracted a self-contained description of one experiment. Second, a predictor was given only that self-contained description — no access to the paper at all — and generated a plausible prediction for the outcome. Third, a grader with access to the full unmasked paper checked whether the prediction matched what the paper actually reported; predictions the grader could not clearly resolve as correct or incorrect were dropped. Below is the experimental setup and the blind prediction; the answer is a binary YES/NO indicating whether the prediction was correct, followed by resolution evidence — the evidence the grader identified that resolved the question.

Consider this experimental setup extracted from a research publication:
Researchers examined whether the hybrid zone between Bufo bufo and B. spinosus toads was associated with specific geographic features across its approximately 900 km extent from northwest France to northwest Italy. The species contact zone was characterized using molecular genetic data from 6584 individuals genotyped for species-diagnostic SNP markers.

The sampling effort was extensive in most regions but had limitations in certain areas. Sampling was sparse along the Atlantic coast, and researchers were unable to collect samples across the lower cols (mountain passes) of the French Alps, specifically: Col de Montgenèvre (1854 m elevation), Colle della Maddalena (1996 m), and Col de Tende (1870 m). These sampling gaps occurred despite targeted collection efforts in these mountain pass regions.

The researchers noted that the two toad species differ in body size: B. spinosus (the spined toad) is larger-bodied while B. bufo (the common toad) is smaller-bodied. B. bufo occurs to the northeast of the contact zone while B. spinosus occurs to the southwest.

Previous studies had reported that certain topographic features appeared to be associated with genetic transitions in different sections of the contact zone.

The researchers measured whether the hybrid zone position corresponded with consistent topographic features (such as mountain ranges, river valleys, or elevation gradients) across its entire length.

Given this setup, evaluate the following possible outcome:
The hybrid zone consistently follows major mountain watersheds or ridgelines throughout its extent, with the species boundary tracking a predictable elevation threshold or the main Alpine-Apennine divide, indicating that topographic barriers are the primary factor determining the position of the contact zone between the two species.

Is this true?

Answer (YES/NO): NO